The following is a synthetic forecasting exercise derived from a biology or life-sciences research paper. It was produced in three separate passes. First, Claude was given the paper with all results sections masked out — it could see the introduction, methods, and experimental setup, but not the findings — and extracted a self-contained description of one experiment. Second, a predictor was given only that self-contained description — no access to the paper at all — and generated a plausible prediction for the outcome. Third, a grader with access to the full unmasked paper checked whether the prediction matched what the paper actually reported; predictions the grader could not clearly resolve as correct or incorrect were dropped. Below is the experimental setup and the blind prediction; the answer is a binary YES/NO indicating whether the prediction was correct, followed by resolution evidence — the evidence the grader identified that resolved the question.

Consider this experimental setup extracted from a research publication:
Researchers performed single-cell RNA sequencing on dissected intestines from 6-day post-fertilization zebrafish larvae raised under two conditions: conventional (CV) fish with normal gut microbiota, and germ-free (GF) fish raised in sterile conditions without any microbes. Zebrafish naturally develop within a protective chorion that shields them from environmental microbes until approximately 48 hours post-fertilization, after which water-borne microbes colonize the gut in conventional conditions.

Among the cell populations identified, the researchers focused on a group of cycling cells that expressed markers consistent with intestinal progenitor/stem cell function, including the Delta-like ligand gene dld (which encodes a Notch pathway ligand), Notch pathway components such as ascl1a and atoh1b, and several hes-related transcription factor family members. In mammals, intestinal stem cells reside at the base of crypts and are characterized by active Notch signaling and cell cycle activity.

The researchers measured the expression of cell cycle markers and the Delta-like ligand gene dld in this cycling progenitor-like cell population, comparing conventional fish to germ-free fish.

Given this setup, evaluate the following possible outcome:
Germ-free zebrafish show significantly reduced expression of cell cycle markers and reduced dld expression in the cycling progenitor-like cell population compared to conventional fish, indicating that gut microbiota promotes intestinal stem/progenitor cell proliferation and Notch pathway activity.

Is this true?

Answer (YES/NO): YES